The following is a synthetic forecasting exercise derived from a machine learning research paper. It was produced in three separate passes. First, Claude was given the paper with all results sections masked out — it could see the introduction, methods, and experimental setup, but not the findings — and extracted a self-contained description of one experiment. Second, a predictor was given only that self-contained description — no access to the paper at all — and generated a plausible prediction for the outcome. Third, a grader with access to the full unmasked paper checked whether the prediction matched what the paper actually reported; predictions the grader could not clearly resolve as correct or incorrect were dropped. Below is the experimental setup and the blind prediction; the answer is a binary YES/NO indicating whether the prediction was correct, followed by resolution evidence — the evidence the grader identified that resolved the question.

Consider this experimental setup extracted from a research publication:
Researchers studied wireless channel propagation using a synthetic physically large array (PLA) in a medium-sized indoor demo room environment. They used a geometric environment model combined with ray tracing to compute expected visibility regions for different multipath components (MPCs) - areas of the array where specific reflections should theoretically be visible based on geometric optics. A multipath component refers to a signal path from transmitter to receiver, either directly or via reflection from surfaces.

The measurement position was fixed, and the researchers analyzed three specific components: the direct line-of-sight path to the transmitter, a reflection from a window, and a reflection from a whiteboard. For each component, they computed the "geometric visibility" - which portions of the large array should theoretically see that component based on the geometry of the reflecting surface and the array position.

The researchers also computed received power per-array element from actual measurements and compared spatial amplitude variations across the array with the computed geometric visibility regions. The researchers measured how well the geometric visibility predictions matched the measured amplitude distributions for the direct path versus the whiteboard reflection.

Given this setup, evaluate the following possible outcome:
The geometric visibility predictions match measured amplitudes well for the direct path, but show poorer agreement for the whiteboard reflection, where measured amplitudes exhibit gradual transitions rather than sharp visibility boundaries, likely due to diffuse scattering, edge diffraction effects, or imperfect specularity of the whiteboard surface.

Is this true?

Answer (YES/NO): NO